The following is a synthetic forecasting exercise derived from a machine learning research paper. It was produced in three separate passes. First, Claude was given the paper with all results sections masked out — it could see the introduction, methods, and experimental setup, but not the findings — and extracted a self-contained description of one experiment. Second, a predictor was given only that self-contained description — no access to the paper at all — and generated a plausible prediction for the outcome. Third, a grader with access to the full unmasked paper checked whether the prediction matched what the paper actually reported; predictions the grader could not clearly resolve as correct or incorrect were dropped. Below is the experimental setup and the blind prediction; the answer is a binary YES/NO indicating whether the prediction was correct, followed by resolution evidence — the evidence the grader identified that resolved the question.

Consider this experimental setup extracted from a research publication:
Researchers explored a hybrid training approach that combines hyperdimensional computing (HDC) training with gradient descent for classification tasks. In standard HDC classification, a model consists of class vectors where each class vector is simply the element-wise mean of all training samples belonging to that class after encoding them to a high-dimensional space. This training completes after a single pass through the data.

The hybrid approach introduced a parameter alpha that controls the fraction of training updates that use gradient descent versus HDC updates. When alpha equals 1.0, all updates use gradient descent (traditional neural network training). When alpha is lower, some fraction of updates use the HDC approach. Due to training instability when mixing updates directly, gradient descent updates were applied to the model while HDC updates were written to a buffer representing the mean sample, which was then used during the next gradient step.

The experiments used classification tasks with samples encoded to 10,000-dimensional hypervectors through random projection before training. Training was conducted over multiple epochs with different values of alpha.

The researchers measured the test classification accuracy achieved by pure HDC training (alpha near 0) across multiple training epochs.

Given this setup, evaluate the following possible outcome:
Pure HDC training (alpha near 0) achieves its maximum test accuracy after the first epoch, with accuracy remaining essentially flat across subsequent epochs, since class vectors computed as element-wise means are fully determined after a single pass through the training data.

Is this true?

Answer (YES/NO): YES